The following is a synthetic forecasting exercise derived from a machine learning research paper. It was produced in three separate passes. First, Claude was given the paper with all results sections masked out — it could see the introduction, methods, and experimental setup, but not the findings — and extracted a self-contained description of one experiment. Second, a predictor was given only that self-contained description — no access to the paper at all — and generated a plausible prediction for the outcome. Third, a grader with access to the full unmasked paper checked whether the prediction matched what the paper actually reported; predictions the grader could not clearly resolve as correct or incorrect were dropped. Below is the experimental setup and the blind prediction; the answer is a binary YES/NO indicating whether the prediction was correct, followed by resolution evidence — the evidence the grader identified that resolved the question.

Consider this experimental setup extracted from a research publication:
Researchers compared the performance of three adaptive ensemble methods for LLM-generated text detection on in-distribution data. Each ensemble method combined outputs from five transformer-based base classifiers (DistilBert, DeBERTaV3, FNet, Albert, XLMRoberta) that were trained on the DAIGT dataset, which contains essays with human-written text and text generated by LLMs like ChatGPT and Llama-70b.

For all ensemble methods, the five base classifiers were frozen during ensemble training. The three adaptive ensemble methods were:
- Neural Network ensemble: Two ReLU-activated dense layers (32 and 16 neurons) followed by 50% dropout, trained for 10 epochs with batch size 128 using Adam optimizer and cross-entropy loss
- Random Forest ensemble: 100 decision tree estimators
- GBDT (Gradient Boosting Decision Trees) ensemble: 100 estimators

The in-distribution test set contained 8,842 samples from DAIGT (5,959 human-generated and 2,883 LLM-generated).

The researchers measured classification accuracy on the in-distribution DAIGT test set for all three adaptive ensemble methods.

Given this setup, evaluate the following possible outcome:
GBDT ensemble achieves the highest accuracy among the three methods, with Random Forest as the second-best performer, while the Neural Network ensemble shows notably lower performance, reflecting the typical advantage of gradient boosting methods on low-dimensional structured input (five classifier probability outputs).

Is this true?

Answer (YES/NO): NO